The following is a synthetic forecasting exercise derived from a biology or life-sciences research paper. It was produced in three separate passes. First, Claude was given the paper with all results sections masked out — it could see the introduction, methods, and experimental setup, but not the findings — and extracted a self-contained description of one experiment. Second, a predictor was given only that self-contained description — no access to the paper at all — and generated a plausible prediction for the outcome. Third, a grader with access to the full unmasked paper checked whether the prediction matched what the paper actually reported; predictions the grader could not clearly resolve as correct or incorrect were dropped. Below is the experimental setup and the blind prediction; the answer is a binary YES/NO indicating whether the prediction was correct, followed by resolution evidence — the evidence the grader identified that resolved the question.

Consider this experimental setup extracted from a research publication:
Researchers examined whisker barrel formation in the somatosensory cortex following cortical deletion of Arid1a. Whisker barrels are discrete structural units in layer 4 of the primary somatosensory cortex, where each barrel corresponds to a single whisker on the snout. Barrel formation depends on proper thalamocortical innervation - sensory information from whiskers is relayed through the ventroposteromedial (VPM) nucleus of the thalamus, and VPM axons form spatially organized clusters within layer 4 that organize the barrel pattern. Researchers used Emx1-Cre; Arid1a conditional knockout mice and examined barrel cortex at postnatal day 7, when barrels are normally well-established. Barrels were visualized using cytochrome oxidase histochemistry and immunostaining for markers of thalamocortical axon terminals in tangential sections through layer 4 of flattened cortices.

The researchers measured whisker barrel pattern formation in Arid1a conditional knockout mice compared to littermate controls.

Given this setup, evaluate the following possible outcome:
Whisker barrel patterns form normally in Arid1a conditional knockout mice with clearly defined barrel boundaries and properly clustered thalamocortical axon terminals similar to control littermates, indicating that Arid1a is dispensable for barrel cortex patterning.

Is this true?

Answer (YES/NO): NO